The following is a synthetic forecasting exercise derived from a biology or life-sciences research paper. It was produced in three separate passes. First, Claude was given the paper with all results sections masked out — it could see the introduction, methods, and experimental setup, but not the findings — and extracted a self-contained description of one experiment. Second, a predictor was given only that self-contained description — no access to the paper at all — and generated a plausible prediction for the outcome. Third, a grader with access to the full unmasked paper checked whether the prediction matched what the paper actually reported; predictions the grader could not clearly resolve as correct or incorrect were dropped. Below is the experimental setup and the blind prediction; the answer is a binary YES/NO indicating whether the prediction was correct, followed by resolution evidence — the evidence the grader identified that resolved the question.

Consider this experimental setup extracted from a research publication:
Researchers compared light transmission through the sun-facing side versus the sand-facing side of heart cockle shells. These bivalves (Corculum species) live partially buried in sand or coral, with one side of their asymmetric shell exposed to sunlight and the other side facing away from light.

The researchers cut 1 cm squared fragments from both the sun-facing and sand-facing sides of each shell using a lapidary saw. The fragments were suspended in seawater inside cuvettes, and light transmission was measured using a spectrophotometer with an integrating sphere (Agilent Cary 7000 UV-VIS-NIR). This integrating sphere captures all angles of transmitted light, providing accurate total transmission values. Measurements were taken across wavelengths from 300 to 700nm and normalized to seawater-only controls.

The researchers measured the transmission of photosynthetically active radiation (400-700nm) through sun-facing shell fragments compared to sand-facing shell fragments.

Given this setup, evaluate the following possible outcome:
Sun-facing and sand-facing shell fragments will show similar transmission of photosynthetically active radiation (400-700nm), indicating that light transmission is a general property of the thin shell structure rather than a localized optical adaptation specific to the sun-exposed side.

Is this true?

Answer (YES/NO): NO